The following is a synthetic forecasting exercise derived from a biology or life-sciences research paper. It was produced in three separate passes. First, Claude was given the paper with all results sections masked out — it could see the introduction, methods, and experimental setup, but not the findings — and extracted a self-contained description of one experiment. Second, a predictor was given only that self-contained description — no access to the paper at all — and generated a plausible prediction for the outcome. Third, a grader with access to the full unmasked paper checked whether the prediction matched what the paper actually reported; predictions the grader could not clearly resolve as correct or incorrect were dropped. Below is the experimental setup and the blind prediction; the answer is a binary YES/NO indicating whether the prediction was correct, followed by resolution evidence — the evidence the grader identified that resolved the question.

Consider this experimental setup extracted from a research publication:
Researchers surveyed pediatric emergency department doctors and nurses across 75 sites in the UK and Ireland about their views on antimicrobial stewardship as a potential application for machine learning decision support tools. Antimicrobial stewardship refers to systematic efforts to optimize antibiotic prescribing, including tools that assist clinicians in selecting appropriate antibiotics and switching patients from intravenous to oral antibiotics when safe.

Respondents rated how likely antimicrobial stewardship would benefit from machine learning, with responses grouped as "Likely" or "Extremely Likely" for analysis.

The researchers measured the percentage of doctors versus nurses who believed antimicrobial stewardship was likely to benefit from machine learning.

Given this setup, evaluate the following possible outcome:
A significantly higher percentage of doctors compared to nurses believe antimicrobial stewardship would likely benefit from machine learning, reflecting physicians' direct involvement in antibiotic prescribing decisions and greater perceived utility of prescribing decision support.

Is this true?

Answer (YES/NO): YES